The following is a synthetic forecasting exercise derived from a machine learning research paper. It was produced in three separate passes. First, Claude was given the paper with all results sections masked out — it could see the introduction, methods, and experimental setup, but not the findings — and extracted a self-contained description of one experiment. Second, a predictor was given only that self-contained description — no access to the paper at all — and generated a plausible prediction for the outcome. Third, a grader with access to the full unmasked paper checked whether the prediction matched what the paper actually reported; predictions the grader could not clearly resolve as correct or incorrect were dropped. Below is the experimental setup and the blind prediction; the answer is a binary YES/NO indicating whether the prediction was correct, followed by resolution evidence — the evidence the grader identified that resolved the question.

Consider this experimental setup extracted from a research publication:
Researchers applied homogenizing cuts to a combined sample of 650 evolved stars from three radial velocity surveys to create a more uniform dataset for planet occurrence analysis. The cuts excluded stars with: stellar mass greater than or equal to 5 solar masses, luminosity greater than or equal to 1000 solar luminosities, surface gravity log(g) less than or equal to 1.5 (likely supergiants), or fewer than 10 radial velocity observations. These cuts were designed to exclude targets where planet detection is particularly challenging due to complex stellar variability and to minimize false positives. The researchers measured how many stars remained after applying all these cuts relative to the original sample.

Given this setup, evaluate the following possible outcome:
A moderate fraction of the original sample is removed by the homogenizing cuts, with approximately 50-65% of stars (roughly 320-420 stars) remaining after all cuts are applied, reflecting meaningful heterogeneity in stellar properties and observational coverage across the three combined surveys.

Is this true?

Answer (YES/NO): NO